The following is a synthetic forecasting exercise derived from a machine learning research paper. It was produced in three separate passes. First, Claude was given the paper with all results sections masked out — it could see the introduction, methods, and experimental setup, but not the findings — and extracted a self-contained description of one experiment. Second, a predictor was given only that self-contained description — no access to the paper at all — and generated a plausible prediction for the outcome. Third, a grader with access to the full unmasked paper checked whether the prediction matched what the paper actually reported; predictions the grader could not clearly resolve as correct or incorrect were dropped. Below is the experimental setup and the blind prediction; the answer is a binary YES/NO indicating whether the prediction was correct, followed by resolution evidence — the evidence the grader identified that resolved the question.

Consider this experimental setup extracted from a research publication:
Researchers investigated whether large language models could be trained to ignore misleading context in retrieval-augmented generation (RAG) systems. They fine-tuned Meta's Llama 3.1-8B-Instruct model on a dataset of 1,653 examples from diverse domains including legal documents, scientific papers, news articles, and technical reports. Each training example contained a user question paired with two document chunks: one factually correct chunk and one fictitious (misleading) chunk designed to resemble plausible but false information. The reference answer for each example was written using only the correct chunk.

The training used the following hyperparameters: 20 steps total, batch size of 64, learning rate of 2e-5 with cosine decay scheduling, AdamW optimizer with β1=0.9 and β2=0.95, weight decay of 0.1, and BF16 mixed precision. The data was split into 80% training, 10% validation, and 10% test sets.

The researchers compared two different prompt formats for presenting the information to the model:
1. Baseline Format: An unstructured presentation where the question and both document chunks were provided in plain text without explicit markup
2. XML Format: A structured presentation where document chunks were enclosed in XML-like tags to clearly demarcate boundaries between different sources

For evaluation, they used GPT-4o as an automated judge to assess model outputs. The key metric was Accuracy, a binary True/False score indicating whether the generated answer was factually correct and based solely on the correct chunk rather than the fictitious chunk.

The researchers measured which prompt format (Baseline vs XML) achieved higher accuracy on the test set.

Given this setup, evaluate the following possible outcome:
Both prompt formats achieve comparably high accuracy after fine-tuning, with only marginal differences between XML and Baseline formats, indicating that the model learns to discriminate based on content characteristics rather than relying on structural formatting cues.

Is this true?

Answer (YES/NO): NO